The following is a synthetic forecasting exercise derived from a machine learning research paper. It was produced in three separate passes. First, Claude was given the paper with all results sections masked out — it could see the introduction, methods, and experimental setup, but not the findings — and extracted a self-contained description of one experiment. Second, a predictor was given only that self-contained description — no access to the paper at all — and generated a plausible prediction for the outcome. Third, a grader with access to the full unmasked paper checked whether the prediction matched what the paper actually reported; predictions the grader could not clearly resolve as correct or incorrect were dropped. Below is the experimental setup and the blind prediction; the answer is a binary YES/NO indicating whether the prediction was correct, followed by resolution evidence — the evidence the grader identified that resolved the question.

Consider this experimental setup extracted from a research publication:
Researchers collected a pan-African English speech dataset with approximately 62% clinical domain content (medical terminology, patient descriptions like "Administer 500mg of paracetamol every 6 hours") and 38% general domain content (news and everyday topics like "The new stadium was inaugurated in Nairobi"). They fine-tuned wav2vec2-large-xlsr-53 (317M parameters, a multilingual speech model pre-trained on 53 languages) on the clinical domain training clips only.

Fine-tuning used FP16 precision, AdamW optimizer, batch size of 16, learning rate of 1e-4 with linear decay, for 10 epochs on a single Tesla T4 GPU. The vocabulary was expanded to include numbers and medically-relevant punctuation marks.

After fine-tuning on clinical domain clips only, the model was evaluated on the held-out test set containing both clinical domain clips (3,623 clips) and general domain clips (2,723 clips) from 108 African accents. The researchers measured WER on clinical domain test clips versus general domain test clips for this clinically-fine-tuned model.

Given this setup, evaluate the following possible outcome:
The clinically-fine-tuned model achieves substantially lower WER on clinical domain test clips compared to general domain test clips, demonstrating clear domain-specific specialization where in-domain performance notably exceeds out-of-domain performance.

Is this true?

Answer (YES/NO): YES